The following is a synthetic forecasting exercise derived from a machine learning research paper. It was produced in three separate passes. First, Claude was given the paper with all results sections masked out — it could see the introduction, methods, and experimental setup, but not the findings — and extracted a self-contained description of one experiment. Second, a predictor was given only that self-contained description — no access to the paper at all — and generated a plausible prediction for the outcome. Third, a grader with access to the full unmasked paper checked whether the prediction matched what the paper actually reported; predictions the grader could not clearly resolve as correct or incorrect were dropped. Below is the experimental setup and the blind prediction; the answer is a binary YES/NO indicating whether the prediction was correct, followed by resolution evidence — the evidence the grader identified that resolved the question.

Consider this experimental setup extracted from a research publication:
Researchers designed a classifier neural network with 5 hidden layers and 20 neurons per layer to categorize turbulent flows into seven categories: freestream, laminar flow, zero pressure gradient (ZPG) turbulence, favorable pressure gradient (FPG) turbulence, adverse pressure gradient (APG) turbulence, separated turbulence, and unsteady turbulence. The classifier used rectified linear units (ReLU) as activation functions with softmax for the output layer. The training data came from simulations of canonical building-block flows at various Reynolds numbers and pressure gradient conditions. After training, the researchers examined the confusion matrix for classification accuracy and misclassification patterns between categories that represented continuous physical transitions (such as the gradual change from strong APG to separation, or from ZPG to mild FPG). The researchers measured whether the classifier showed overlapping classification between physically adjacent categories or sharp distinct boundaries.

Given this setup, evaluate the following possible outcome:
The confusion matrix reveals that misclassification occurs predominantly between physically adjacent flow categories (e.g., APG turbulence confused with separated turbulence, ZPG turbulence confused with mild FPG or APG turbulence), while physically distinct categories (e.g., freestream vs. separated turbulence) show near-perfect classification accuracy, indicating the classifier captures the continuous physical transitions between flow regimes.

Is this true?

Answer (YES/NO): YES